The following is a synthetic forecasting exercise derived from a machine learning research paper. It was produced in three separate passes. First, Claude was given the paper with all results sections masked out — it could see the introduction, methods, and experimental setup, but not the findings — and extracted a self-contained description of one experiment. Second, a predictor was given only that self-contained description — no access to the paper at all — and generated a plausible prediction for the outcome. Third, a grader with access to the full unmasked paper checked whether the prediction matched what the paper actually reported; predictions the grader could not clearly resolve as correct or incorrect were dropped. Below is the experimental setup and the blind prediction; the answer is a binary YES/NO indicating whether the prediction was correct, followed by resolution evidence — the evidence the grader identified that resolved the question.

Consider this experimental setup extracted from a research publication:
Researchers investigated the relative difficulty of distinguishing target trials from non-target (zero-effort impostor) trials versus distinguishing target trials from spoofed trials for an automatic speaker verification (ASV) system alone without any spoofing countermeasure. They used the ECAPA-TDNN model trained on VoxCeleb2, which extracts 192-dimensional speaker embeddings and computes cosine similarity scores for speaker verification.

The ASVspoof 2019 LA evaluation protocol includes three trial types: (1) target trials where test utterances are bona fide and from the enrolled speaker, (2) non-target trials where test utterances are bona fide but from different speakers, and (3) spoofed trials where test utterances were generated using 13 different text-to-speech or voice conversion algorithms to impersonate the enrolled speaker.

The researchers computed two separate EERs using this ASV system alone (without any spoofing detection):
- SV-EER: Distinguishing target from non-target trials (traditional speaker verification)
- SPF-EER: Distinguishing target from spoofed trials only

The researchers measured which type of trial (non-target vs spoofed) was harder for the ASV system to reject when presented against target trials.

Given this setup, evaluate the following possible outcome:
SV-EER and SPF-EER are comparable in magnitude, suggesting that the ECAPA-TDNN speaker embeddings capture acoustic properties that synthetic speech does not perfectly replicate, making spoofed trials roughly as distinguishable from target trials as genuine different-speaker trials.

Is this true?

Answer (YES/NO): NO